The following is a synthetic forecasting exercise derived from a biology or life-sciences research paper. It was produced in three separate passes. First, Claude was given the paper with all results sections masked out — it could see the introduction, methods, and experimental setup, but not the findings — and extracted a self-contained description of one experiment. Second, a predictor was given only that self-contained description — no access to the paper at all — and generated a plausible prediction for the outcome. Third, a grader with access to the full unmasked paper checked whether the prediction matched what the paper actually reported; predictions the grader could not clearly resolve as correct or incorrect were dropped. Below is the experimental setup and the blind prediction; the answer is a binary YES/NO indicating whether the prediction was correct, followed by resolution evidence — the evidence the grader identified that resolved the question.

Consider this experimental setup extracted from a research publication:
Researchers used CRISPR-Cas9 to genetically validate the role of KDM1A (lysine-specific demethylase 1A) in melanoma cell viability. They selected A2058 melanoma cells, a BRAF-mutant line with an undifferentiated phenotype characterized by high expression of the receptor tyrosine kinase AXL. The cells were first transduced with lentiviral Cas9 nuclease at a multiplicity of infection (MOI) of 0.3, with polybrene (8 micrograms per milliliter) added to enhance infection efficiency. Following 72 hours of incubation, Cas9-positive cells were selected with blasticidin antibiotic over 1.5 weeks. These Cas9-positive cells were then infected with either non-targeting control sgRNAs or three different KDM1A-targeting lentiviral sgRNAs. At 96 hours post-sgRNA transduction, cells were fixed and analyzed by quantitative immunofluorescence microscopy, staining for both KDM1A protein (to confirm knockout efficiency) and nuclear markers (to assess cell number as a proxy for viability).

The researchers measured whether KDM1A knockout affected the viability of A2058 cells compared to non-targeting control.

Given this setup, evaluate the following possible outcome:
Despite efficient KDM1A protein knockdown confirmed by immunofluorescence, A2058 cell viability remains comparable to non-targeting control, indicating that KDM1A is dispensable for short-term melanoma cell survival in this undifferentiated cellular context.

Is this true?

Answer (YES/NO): NO